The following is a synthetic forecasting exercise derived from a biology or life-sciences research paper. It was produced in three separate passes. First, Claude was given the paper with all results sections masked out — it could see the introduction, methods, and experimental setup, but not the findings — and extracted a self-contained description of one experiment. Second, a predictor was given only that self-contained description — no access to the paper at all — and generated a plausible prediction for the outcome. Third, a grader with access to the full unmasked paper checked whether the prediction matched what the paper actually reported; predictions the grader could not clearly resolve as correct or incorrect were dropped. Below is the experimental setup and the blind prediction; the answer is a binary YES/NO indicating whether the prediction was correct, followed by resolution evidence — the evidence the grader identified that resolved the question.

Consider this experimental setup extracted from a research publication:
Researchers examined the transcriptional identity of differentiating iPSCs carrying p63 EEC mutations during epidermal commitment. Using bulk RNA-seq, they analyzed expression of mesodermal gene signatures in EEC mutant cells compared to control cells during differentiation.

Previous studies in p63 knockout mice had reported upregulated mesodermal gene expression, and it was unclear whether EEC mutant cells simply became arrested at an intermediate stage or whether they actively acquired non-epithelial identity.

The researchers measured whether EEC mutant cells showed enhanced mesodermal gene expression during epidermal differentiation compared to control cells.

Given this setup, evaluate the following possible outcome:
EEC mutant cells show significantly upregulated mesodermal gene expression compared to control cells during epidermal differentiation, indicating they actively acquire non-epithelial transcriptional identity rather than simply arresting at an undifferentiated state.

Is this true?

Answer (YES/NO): YES